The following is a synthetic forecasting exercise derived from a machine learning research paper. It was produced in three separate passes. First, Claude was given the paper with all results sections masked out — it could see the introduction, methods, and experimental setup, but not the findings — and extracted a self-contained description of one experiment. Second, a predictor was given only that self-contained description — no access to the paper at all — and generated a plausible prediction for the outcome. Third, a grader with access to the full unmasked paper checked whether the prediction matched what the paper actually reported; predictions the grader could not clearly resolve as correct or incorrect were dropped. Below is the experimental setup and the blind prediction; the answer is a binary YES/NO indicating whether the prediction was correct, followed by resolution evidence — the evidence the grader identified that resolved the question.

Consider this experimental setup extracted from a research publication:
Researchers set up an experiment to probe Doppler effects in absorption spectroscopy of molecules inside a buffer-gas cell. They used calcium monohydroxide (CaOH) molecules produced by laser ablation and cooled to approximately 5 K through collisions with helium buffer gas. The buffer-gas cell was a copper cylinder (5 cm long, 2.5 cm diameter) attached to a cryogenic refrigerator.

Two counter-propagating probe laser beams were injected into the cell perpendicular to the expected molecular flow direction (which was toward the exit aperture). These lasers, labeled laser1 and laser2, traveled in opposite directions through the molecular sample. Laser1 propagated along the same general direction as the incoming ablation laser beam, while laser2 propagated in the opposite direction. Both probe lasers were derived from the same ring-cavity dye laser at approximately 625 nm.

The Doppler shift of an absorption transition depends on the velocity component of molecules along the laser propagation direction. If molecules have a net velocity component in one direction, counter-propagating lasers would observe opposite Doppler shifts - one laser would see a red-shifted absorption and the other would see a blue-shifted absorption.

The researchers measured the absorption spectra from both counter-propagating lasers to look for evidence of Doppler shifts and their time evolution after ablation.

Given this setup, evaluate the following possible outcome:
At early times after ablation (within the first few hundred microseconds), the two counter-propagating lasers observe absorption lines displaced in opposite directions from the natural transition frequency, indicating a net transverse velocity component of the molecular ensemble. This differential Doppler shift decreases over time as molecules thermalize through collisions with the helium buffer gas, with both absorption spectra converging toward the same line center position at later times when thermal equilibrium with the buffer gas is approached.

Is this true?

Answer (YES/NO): NO